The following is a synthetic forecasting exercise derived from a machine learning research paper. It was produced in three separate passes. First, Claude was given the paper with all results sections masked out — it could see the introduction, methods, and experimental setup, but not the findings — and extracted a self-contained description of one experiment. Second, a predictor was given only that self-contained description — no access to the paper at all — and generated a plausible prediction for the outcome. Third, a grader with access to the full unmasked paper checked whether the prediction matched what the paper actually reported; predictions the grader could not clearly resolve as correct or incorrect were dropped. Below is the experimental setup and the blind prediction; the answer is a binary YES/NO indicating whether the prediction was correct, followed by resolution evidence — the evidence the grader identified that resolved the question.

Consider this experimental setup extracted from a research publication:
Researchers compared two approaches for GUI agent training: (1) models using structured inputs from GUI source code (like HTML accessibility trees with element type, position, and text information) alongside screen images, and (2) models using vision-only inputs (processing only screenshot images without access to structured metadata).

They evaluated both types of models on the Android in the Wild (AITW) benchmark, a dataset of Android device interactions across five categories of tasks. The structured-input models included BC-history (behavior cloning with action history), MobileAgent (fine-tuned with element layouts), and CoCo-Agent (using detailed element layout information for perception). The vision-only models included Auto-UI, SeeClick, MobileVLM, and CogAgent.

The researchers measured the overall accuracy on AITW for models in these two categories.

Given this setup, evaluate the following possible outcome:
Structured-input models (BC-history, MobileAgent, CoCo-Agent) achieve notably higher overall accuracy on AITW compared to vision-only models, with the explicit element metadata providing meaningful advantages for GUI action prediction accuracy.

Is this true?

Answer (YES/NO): NO